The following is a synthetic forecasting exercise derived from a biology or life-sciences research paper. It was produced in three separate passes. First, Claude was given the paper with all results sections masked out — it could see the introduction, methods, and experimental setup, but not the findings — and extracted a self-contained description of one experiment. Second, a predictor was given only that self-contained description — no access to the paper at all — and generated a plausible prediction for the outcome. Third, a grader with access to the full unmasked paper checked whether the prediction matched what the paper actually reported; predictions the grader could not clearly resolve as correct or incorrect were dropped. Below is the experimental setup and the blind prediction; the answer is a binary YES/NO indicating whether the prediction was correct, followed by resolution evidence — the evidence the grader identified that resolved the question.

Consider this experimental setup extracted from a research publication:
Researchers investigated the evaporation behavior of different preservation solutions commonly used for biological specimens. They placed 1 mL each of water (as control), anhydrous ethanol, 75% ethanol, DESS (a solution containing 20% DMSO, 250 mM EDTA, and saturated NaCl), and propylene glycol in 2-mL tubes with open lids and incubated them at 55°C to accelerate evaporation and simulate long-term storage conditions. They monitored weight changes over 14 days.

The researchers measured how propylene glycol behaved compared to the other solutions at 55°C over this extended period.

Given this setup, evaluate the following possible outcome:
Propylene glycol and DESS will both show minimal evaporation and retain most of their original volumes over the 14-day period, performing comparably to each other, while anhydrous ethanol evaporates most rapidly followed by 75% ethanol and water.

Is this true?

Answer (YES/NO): NO